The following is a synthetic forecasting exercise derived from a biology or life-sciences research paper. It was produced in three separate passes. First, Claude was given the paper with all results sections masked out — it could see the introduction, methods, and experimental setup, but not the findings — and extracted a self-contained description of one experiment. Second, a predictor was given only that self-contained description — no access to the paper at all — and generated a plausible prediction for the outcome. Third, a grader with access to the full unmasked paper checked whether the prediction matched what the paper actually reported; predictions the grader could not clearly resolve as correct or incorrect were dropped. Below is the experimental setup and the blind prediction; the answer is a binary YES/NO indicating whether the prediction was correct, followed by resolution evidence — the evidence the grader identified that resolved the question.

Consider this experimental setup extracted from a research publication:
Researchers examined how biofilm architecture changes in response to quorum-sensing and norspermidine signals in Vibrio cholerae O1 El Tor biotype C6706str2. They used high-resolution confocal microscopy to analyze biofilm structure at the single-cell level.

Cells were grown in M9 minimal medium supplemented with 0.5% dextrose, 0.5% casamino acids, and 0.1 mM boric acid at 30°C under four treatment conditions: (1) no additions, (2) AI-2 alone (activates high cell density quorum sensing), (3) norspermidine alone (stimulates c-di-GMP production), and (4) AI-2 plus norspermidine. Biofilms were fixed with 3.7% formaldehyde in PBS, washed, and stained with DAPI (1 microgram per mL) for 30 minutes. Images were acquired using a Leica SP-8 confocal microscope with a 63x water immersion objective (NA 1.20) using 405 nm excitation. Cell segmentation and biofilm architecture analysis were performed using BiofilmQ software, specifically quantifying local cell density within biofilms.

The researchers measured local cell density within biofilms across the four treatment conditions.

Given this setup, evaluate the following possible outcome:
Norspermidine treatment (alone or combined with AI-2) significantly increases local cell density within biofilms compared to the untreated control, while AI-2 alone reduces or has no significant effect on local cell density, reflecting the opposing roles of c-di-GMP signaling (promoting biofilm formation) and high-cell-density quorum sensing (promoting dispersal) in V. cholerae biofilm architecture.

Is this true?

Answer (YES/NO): NO